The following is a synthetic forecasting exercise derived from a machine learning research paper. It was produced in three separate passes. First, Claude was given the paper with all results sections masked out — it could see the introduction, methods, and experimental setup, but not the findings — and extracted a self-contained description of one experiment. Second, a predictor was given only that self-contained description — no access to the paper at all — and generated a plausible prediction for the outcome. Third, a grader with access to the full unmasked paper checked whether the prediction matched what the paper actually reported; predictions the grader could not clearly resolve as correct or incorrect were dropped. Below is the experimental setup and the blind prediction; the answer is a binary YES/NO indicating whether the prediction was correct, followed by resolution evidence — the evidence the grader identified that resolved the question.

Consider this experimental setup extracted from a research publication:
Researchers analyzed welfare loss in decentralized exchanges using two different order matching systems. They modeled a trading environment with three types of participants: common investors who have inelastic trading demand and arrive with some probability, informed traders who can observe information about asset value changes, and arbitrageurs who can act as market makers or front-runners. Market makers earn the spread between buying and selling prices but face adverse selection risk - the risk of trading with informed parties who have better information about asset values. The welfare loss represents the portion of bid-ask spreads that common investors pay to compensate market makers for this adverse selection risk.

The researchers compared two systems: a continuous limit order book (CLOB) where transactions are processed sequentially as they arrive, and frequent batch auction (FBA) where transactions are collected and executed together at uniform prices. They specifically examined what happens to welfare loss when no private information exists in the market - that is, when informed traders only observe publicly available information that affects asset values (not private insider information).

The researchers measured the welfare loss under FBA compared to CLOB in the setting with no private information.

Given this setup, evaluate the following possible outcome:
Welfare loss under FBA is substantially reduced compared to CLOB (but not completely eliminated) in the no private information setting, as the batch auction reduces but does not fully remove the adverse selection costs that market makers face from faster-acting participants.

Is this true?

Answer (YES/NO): NO